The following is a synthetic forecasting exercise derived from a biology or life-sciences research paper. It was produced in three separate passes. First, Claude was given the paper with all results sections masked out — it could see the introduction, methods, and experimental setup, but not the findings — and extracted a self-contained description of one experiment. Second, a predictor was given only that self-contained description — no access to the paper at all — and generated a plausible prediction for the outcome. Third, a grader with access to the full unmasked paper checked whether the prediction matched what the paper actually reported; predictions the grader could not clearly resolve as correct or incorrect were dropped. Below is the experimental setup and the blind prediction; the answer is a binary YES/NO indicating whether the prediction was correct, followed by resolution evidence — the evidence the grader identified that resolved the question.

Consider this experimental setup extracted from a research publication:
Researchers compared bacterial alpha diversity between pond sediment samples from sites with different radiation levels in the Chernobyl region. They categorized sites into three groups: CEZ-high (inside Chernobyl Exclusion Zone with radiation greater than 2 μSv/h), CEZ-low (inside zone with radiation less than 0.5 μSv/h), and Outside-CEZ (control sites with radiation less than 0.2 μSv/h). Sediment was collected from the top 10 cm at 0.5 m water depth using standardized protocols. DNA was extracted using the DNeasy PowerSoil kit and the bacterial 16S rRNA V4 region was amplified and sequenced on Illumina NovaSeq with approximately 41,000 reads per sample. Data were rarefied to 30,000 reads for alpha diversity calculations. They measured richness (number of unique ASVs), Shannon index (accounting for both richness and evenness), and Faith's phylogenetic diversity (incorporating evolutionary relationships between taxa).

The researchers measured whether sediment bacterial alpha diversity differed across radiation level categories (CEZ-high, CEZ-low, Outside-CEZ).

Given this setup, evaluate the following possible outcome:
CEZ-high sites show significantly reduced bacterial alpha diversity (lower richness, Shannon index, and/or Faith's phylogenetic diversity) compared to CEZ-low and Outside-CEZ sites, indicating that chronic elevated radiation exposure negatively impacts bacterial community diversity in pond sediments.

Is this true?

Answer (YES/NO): NO